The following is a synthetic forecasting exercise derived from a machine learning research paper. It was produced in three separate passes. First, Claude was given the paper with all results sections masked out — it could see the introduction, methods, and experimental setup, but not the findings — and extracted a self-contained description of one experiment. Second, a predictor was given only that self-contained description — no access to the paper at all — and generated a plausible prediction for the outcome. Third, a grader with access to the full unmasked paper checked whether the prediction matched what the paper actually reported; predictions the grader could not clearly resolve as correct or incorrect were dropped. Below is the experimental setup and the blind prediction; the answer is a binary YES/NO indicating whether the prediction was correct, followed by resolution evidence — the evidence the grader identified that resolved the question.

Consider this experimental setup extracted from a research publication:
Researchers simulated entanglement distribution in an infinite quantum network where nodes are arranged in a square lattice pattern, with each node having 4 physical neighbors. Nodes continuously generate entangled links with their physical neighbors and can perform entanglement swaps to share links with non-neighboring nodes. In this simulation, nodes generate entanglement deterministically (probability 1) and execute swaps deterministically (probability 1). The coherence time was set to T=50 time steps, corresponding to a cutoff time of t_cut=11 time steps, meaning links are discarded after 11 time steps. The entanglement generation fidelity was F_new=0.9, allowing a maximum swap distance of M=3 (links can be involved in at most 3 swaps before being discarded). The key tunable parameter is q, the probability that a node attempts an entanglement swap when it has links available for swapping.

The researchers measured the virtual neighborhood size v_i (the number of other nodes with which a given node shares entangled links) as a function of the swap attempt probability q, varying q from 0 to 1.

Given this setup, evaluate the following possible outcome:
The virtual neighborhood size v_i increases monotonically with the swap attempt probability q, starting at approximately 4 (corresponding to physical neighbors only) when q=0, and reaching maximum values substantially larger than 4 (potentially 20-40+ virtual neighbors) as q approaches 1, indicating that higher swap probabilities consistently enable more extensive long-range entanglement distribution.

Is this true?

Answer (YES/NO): NO